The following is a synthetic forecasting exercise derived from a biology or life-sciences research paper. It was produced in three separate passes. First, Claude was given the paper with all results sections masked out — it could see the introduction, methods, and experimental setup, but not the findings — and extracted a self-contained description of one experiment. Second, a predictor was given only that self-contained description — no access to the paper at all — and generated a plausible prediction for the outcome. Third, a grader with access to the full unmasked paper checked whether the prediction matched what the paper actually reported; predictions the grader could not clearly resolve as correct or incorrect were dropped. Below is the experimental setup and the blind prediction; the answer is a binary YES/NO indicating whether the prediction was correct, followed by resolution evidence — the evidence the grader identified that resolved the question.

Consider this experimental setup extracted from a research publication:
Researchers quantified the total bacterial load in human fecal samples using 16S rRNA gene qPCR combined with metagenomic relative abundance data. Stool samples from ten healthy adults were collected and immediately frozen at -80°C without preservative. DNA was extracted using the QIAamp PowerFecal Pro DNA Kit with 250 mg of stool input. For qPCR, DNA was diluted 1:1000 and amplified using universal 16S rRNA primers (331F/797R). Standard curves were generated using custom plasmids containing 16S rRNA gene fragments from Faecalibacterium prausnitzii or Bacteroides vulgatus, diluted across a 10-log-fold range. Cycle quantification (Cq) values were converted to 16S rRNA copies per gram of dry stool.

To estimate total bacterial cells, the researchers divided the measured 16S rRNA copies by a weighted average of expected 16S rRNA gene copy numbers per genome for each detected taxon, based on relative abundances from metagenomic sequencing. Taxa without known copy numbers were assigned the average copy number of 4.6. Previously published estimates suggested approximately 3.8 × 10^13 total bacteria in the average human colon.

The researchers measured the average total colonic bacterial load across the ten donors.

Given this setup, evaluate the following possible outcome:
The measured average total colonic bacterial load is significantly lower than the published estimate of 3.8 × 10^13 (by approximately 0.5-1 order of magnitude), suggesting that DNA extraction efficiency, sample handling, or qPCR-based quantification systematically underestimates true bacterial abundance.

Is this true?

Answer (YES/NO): NO